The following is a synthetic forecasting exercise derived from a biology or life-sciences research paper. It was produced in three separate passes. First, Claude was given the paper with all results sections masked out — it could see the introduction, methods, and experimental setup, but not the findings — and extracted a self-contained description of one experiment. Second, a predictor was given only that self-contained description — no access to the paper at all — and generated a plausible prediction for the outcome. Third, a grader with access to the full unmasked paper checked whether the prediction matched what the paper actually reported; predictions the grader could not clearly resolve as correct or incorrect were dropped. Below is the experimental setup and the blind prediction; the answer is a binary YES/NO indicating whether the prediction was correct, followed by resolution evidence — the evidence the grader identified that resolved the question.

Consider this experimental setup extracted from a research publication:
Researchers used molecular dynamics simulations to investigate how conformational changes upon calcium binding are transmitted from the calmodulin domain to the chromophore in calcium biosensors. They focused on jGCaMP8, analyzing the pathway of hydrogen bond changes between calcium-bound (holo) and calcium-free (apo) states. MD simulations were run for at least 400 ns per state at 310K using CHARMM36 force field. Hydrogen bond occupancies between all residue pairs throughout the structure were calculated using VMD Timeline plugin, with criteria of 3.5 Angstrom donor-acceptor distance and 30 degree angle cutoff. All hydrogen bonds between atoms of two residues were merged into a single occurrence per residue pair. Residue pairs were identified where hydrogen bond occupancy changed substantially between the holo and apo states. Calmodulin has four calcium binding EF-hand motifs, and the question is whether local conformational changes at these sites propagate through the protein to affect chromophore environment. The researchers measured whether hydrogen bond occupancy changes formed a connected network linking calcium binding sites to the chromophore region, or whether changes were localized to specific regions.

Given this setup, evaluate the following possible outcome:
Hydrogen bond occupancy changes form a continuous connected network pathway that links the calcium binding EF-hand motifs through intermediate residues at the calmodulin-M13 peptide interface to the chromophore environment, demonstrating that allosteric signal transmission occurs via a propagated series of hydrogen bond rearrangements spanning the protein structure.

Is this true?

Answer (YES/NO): YES